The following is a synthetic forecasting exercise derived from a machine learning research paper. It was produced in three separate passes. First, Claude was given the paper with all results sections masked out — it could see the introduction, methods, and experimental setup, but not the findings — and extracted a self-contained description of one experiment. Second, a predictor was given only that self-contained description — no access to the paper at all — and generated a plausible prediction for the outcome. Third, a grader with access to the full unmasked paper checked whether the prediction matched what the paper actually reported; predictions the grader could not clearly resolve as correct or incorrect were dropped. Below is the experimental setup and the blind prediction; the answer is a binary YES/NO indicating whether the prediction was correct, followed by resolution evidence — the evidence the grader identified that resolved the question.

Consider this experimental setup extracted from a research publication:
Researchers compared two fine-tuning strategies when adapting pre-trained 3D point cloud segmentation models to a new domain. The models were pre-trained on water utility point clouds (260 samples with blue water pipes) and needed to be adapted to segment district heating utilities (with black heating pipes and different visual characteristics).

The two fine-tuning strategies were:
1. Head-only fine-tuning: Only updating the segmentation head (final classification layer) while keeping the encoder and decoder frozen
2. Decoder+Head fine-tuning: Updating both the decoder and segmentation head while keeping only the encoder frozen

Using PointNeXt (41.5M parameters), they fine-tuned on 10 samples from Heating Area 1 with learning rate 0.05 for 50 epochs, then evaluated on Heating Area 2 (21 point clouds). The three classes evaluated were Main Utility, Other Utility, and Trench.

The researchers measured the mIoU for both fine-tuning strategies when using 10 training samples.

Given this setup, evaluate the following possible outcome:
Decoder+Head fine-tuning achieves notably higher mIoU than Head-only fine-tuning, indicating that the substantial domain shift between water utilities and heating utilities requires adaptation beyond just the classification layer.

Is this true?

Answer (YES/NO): NO